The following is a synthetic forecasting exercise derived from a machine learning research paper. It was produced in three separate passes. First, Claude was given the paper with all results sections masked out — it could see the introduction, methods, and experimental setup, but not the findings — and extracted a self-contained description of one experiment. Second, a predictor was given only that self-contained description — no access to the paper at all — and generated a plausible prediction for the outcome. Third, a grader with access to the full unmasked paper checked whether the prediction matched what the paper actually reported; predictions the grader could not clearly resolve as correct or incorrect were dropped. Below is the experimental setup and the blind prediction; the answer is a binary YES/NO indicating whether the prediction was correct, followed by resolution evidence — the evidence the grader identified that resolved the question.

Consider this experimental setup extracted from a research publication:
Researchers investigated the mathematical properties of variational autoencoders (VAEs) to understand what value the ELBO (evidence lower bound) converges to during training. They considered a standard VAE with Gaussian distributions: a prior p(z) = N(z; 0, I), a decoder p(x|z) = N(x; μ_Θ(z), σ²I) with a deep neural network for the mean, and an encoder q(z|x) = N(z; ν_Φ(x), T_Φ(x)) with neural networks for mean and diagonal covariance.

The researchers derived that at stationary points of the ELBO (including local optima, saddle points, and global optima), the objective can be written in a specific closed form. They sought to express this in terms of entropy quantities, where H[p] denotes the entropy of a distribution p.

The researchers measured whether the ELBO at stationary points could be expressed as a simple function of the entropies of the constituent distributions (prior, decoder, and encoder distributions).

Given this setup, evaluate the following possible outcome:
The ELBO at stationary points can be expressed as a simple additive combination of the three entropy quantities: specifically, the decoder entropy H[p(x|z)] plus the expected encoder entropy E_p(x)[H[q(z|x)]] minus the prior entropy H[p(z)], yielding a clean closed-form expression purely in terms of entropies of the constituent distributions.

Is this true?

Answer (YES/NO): NO